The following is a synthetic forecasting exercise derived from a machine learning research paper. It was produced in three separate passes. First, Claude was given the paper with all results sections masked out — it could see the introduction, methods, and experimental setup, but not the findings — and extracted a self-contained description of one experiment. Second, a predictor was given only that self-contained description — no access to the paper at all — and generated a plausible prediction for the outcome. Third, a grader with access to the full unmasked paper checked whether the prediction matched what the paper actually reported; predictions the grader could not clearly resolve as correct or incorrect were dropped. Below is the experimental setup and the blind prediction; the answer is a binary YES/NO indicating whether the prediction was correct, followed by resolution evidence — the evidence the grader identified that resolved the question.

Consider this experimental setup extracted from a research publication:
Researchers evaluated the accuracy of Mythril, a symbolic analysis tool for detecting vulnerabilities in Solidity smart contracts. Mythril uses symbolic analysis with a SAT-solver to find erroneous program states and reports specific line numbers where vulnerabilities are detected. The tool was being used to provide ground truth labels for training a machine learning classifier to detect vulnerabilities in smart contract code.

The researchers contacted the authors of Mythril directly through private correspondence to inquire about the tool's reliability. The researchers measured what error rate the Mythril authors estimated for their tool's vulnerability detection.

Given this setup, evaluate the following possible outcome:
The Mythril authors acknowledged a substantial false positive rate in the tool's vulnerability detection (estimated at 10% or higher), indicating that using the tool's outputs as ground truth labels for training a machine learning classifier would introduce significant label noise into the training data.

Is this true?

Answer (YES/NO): NO